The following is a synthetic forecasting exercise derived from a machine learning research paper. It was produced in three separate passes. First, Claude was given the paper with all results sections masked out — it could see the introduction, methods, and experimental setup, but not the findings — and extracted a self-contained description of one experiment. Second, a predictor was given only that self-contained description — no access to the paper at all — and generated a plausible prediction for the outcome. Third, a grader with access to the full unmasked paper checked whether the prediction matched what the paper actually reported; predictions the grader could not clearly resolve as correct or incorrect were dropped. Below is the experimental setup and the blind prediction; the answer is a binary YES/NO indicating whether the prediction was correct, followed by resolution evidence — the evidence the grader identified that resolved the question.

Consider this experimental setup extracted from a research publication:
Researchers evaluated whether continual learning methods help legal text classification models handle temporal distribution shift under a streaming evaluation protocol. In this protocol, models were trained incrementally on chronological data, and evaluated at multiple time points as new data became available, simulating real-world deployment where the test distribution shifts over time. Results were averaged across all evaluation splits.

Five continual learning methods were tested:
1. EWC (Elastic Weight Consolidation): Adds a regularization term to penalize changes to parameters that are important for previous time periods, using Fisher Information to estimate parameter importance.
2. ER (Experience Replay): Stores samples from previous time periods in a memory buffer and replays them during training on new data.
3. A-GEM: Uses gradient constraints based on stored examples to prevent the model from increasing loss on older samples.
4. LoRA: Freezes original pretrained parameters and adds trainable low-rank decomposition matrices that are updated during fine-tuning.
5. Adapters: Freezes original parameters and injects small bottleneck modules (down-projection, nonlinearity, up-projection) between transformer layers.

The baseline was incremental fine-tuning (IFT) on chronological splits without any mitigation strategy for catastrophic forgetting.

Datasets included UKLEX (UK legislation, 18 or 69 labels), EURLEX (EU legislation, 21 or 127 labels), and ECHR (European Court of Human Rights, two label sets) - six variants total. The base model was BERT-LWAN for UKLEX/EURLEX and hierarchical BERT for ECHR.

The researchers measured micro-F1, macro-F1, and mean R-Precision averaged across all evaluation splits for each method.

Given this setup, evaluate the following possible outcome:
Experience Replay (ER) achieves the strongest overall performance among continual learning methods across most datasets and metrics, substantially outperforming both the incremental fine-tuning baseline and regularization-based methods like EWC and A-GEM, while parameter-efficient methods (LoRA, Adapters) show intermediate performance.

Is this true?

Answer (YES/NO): NO